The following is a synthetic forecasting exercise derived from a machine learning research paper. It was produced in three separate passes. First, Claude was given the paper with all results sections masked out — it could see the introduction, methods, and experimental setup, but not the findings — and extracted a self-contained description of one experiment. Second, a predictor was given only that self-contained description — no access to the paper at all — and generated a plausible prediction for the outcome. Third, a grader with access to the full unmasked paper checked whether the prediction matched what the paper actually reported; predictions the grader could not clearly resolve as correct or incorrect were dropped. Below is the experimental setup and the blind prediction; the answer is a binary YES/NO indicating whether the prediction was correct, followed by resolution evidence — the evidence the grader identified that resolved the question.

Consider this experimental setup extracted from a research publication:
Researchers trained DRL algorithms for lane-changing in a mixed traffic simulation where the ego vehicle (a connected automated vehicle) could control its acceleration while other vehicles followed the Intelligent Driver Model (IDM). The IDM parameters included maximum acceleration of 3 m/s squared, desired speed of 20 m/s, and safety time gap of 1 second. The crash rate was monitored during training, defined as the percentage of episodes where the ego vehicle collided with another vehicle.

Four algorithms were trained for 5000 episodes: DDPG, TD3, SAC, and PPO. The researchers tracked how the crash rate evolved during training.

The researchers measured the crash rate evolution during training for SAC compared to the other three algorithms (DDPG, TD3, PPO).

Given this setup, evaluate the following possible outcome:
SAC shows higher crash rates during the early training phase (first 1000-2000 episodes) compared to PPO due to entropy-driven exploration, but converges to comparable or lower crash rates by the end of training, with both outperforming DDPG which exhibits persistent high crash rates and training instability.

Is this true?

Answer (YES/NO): NO